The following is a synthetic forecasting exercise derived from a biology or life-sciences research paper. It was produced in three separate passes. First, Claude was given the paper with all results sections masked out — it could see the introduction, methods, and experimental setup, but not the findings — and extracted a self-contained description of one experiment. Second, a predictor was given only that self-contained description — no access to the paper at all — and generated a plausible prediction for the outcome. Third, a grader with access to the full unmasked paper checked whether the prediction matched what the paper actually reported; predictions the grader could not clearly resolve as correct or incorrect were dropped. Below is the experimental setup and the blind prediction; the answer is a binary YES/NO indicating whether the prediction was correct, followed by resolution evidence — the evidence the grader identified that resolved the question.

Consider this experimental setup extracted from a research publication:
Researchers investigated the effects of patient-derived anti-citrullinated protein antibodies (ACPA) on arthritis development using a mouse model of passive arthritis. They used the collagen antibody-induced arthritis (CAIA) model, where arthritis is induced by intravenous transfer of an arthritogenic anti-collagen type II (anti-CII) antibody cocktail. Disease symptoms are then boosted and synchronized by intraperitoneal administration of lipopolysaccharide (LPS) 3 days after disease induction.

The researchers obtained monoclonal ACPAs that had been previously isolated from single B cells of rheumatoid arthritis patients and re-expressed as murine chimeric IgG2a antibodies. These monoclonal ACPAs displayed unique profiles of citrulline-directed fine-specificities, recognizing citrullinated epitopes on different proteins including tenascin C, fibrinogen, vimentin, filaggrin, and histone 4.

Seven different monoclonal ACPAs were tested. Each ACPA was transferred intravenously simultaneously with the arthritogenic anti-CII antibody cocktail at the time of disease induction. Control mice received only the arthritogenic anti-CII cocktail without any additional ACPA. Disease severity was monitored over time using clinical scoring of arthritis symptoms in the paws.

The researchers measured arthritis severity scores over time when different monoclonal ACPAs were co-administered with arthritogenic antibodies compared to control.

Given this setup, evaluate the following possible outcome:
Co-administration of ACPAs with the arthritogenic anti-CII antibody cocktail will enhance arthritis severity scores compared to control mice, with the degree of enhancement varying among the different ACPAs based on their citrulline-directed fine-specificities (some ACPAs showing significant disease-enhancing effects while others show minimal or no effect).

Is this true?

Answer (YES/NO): NO